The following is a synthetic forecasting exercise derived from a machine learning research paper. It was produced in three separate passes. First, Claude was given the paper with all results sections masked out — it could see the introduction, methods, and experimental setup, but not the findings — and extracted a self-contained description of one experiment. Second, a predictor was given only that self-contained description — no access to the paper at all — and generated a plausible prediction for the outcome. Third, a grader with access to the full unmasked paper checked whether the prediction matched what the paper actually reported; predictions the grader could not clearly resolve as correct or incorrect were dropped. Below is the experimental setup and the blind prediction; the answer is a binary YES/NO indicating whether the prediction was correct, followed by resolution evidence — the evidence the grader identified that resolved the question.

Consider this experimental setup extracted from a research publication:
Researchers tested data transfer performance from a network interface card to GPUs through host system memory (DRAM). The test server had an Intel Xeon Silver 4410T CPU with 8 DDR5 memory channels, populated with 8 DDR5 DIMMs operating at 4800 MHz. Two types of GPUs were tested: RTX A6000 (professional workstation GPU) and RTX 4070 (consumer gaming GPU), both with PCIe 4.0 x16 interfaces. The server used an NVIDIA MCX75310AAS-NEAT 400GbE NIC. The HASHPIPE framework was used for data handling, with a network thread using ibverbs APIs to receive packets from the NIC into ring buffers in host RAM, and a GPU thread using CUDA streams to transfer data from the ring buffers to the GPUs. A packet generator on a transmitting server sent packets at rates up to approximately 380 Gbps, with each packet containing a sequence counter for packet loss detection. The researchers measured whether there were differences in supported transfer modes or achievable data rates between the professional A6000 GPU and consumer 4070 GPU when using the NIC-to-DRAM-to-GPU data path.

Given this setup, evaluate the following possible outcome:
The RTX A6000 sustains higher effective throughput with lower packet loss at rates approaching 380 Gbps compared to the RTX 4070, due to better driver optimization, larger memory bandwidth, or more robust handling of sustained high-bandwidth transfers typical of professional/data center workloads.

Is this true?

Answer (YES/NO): NO